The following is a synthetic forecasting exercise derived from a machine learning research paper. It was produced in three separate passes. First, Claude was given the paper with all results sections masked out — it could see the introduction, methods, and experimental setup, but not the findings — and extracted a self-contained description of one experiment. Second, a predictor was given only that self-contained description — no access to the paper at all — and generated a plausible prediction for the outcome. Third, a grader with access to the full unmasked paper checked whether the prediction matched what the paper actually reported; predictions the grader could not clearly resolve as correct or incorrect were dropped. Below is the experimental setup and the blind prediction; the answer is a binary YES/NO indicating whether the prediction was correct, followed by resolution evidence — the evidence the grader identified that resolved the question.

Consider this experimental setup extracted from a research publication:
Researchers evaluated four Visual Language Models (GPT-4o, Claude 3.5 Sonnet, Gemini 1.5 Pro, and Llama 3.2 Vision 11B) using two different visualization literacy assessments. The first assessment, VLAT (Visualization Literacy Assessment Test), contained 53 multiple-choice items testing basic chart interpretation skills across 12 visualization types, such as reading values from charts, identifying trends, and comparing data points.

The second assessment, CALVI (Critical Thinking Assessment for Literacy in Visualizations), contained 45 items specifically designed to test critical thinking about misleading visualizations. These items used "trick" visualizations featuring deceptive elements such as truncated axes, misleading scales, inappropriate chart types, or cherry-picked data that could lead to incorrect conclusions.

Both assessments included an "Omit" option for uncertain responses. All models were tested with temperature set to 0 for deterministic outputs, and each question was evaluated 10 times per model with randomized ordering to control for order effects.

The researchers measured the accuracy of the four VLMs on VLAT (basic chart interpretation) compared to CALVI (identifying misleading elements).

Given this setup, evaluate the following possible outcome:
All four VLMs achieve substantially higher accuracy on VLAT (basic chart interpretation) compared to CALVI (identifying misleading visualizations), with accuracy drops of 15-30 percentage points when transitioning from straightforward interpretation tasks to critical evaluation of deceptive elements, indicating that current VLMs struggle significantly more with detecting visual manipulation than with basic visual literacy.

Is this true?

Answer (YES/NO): NO